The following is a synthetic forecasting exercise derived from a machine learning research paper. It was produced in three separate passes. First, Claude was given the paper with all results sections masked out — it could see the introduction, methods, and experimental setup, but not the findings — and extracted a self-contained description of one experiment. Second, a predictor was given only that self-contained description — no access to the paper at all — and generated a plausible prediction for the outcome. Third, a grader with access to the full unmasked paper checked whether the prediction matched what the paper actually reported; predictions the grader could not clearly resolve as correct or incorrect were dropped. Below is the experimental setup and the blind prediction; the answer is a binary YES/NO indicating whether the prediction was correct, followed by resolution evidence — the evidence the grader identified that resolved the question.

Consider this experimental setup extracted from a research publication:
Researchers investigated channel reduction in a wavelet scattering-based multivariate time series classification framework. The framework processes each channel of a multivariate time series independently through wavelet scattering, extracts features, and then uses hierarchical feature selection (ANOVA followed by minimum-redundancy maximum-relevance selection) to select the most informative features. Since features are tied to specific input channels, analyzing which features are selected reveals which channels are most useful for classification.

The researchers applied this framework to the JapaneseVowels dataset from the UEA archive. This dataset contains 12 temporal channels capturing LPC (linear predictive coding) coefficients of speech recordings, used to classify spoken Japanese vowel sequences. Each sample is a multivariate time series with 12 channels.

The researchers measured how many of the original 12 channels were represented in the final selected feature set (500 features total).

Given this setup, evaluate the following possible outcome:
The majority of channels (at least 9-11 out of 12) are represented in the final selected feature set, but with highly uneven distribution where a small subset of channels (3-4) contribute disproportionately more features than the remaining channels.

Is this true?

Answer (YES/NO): NO